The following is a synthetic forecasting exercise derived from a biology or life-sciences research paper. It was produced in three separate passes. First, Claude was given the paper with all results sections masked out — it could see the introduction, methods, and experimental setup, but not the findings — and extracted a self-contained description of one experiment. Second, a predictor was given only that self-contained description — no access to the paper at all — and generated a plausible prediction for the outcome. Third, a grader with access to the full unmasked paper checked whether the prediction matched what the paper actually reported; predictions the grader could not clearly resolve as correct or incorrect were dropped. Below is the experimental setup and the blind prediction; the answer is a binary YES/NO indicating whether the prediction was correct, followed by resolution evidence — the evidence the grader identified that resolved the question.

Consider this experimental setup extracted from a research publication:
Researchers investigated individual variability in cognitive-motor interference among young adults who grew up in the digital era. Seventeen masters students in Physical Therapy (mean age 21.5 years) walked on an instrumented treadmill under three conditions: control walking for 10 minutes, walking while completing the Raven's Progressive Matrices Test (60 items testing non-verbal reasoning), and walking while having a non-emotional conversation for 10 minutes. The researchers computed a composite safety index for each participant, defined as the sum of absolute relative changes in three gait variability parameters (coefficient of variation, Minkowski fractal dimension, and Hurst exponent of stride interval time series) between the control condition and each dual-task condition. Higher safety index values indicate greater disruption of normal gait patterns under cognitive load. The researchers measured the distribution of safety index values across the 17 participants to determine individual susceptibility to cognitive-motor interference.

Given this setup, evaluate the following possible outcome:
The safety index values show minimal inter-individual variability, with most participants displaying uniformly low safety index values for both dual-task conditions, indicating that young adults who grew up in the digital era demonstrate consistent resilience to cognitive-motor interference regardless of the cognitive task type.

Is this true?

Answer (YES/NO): NO